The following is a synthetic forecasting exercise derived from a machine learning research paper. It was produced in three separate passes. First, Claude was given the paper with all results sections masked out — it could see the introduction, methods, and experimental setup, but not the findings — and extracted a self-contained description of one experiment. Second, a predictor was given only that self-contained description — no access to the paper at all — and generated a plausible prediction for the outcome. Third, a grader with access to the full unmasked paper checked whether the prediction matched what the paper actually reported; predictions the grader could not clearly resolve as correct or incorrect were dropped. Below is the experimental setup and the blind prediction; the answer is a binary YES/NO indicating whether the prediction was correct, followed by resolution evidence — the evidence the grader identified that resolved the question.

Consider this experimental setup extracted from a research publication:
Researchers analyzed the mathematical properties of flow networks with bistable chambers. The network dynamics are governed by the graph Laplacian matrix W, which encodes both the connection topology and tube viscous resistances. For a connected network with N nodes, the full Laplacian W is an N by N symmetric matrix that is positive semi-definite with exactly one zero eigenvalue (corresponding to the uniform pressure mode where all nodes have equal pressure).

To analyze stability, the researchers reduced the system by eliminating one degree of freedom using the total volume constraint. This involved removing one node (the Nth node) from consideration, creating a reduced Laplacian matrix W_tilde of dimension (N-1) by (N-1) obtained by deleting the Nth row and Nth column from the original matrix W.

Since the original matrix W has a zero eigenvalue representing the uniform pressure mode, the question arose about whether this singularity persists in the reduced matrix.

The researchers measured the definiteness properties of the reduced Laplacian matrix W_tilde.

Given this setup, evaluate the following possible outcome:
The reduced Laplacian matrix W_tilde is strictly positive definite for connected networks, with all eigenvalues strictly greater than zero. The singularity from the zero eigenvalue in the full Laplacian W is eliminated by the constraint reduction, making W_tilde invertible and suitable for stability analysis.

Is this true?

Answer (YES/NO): YES